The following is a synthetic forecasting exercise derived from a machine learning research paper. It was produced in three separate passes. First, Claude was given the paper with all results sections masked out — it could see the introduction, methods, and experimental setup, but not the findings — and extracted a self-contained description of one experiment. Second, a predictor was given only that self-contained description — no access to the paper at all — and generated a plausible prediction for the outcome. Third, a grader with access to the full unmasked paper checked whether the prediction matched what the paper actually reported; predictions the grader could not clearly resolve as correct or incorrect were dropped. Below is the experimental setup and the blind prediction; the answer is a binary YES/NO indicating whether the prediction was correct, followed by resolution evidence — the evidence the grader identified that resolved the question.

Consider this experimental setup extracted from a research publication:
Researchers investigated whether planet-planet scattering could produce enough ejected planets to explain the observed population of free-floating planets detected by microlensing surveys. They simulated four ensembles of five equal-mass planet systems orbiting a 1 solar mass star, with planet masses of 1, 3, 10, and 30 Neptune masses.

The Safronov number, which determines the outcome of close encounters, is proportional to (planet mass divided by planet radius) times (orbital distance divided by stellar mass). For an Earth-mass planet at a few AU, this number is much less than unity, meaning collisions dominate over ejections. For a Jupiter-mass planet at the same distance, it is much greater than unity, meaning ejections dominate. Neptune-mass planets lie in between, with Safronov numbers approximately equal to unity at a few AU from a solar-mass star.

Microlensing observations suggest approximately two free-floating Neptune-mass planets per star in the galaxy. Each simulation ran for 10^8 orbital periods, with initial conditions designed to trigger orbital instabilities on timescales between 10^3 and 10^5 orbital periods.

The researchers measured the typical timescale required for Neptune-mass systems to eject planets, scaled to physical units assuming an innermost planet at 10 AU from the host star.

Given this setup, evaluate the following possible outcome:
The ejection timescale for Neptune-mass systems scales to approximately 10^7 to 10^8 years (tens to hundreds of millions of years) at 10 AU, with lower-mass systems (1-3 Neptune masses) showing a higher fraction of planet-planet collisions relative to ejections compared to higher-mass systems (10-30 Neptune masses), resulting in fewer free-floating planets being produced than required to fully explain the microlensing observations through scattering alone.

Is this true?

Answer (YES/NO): NO